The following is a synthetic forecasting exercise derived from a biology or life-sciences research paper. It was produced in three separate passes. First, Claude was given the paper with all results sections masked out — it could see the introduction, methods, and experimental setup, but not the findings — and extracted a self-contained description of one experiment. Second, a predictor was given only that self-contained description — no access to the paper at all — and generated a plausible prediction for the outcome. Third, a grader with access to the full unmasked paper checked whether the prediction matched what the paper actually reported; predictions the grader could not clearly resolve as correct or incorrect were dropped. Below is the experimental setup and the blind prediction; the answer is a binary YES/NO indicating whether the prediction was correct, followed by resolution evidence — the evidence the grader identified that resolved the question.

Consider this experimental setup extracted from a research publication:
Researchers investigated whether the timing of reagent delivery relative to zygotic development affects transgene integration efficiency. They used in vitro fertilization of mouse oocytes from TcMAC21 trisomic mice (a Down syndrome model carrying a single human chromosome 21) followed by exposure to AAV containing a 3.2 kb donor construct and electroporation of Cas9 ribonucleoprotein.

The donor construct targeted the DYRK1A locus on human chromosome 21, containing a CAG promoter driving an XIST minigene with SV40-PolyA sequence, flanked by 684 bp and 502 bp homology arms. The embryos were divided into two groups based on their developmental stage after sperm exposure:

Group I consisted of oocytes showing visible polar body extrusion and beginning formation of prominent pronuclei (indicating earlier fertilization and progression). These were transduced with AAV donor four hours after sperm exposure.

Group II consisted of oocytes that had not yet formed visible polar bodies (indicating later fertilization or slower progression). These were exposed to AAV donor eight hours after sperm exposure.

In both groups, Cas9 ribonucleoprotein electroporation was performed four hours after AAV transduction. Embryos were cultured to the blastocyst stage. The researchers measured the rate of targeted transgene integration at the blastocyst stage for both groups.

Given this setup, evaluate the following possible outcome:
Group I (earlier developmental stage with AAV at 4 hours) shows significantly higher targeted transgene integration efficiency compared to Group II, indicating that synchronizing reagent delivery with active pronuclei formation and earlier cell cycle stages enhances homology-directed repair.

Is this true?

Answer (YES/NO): NO